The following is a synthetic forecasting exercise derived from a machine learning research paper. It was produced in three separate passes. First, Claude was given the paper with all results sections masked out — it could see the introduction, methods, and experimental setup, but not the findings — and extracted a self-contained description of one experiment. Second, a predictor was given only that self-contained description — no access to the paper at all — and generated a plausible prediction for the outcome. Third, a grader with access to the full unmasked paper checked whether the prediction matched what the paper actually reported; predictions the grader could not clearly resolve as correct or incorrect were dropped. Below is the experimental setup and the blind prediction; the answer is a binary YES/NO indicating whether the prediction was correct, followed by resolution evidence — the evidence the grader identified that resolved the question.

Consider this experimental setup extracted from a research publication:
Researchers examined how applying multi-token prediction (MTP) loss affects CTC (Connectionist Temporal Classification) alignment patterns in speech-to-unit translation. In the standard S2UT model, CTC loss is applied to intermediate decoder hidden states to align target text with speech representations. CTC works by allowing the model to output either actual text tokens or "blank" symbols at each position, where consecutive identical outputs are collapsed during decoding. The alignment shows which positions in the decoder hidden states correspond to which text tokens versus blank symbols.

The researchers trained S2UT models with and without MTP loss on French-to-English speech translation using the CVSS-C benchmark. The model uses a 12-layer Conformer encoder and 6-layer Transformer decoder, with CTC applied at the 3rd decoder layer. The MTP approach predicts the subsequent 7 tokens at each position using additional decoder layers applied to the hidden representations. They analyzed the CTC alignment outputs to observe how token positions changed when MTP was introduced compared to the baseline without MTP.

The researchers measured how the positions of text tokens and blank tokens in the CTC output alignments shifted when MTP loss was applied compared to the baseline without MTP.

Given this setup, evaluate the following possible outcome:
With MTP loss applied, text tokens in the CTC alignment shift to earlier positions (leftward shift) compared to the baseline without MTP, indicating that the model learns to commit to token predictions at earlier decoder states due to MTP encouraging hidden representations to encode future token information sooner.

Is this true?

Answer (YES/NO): YES